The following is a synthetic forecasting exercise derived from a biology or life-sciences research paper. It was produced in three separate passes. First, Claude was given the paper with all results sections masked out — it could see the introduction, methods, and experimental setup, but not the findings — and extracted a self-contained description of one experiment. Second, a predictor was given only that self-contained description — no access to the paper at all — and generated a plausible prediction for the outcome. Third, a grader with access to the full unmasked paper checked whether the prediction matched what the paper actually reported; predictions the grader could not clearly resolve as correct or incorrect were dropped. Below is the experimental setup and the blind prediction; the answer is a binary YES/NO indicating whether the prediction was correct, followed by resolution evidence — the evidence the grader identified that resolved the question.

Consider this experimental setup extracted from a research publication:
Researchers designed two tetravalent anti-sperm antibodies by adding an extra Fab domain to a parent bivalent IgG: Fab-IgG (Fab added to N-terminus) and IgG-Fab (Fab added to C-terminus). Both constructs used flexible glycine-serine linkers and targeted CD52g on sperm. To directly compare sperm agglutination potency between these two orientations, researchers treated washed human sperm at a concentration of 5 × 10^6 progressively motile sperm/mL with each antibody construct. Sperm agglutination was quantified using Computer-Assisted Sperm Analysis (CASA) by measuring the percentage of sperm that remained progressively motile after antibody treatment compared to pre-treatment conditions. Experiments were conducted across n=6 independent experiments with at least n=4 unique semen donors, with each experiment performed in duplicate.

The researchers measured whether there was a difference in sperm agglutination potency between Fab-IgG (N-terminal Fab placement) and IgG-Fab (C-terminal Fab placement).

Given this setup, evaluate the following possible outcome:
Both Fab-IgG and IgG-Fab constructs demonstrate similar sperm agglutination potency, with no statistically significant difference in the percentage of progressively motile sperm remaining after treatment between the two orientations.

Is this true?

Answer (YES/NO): YES